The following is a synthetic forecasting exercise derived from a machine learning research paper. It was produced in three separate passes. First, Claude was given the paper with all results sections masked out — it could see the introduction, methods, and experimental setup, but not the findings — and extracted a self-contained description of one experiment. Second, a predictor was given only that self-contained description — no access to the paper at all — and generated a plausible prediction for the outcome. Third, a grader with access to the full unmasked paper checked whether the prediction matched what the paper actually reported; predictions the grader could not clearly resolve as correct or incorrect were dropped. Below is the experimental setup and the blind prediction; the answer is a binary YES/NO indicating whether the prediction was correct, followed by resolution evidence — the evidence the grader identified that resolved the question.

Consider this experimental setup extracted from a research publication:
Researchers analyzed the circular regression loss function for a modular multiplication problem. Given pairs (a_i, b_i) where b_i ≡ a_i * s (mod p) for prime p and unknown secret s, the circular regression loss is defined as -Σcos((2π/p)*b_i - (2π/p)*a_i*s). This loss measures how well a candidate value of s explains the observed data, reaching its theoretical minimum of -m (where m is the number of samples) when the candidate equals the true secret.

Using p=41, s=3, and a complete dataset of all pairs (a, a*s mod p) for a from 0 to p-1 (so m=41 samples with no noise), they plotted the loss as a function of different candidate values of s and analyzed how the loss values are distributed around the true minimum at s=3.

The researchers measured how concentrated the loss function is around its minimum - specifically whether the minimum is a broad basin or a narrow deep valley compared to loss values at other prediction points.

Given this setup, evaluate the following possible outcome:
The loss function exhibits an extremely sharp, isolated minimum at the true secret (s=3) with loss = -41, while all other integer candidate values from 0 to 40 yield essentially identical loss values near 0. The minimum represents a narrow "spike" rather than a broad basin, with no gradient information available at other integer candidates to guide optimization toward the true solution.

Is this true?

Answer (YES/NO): NO